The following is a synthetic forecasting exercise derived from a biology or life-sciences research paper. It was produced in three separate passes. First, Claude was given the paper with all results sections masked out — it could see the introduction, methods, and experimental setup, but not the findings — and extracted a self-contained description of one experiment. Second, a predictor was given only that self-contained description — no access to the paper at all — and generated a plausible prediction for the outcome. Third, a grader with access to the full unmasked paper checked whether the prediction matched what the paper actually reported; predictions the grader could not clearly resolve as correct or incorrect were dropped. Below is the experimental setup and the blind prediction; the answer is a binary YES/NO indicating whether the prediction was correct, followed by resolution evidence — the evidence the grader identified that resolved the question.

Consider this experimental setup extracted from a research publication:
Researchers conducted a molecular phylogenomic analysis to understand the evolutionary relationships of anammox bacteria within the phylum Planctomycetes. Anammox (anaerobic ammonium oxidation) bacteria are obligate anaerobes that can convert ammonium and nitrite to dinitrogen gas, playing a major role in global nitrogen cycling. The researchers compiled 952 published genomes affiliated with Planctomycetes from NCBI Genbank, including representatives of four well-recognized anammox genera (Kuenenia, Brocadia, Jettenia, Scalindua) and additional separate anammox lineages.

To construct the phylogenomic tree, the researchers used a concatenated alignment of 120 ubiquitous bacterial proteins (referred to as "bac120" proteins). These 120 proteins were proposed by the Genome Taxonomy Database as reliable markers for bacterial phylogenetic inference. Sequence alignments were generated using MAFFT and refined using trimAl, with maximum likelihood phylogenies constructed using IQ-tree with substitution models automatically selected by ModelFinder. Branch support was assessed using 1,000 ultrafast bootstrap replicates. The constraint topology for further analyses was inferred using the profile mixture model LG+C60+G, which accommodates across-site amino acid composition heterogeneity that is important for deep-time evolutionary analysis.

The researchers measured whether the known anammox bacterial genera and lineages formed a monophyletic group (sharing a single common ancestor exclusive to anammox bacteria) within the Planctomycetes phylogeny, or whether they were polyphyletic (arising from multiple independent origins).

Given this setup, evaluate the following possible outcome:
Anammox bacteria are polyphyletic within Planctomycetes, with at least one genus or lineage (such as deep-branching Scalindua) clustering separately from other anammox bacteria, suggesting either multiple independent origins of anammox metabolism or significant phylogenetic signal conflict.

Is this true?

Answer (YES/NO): NO